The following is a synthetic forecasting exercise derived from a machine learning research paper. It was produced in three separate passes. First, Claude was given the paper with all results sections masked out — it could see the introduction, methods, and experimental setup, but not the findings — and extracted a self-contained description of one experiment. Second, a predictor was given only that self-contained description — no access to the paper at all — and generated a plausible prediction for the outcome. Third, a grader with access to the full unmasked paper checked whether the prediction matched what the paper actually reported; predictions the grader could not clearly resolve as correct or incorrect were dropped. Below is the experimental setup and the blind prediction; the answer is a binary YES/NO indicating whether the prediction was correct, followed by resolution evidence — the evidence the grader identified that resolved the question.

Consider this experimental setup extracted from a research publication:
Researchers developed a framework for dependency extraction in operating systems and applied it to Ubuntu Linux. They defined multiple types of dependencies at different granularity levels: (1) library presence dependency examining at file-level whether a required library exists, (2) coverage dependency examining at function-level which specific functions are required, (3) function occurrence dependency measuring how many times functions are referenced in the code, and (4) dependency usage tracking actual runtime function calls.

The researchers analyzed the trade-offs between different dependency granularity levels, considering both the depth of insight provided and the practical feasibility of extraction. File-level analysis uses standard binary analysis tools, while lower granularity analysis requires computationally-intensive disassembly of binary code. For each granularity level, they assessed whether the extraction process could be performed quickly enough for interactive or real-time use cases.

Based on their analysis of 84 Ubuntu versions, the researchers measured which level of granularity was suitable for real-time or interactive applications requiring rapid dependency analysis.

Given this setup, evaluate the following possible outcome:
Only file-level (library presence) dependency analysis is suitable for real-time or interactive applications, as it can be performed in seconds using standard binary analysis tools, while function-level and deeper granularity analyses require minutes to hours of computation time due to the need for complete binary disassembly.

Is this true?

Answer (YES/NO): NO